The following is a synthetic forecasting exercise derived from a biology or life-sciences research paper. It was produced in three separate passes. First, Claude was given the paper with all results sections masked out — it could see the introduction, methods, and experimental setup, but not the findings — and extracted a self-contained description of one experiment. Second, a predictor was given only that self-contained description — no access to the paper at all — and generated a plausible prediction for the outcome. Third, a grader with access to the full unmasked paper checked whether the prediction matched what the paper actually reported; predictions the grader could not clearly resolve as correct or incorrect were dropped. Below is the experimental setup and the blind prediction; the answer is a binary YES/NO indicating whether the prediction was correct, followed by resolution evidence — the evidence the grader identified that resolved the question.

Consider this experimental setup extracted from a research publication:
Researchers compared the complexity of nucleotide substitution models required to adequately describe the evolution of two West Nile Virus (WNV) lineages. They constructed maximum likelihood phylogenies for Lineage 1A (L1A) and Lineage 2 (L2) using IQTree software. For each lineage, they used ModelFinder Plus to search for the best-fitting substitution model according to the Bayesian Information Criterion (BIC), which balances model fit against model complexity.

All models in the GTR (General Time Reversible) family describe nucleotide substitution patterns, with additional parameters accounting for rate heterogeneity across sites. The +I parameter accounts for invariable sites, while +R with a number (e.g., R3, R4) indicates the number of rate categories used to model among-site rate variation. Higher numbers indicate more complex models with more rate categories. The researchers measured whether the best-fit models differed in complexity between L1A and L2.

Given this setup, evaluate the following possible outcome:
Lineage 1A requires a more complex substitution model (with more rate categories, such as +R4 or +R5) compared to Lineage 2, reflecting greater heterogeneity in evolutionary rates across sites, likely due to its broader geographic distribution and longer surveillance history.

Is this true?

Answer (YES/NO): NO